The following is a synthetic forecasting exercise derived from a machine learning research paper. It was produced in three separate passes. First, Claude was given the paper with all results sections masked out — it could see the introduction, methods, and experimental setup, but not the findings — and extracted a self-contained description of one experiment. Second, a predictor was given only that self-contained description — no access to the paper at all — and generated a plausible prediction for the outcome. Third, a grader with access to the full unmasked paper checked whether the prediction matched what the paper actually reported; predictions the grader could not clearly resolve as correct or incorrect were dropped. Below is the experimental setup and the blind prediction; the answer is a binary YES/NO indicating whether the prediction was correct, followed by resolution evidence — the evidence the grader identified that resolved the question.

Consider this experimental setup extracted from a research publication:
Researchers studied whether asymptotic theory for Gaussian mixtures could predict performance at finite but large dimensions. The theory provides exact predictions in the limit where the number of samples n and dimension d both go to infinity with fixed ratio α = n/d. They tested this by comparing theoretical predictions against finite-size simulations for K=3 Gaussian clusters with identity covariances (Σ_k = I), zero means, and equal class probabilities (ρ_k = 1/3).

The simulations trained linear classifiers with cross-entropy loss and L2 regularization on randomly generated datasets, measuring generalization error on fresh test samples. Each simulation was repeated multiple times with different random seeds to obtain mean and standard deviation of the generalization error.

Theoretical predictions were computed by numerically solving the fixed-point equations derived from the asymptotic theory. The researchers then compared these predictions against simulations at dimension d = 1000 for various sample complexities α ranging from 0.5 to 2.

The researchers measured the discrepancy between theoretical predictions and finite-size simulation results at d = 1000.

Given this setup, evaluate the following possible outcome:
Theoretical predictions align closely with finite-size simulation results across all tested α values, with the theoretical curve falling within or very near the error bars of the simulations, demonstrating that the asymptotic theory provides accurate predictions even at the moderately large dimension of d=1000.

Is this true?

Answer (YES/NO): YES